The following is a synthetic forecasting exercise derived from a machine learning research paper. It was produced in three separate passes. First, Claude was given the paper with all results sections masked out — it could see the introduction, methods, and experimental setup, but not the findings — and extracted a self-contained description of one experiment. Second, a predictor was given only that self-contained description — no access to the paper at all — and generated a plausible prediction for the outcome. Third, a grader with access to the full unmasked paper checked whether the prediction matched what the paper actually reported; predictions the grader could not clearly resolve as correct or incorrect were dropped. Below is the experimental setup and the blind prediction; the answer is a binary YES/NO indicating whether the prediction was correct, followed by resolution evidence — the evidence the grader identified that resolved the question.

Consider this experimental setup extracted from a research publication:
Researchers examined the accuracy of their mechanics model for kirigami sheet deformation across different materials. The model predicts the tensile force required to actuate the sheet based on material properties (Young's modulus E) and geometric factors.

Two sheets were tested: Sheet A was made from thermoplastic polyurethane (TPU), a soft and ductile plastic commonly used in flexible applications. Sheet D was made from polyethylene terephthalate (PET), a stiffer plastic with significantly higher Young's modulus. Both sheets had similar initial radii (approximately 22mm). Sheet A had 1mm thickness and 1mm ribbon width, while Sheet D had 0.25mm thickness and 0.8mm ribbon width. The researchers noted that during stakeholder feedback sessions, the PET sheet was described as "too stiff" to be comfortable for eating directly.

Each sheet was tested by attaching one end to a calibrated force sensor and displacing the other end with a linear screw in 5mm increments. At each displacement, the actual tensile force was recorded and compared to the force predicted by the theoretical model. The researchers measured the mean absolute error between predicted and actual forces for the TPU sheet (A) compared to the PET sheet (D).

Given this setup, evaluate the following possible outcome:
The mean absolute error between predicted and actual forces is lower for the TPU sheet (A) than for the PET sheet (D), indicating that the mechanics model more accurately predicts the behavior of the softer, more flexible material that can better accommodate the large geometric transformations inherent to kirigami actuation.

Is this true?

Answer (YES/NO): YES